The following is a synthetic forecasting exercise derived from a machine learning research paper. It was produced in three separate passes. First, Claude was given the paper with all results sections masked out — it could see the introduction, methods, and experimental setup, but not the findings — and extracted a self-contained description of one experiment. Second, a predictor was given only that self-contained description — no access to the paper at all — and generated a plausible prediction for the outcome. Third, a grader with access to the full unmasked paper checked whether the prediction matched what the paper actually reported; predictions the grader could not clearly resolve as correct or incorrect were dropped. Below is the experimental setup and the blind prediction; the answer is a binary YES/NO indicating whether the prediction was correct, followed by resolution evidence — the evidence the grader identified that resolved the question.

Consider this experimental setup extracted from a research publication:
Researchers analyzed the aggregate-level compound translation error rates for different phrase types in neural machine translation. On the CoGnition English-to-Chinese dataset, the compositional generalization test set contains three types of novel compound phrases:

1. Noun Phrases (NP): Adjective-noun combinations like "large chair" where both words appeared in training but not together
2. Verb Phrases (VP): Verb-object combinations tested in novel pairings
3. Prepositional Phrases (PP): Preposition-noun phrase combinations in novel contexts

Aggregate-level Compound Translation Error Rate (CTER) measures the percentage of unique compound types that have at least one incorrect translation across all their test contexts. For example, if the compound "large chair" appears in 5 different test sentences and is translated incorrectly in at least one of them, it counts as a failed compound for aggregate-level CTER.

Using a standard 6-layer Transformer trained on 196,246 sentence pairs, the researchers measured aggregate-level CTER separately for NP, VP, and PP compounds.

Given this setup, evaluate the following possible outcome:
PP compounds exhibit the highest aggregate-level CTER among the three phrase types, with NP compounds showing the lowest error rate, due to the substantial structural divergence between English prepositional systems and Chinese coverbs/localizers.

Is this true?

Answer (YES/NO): YES